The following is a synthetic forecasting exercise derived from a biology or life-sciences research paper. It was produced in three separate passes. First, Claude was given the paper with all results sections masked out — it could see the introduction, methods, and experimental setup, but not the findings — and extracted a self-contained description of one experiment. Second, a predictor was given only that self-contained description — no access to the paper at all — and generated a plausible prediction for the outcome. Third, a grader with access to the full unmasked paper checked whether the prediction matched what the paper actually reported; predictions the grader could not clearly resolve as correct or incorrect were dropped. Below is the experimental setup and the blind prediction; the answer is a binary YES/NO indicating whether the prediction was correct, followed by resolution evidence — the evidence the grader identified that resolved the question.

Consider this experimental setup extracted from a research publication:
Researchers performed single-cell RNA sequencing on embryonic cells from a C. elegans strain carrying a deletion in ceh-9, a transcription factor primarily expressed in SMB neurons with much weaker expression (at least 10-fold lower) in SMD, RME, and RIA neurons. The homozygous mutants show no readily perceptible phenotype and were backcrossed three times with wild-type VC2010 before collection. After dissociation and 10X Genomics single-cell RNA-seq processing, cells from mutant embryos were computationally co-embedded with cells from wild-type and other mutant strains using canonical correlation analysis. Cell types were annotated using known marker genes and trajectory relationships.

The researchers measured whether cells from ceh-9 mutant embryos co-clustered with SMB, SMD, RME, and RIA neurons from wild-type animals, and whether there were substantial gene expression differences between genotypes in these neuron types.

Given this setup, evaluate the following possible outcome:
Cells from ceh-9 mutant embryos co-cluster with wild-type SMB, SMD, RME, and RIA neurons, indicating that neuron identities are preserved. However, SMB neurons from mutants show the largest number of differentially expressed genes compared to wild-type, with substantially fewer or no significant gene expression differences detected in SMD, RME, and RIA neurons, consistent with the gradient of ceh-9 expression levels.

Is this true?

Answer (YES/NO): NO